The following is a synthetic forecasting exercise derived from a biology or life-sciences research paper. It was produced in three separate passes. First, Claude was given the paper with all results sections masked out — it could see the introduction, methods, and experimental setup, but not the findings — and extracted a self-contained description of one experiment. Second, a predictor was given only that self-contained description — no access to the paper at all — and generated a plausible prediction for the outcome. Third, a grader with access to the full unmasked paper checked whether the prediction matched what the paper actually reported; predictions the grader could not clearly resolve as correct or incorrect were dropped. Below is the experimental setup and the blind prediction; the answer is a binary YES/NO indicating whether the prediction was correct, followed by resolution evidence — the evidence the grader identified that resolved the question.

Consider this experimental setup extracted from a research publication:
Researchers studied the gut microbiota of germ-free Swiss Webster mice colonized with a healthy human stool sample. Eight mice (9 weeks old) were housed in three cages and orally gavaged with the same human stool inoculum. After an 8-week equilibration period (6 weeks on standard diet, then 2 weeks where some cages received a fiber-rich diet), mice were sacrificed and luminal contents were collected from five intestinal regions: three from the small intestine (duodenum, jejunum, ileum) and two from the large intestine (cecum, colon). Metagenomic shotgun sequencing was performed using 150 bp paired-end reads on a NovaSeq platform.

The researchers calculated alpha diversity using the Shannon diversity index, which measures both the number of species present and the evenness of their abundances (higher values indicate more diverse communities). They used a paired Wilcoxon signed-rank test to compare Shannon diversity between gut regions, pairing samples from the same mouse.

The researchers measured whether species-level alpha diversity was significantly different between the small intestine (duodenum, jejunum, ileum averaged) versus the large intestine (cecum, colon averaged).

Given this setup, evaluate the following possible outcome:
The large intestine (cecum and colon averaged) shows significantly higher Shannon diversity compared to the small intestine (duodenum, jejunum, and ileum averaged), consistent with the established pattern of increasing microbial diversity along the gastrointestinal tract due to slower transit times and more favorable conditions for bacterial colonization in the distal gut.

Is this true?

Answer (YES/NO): YES